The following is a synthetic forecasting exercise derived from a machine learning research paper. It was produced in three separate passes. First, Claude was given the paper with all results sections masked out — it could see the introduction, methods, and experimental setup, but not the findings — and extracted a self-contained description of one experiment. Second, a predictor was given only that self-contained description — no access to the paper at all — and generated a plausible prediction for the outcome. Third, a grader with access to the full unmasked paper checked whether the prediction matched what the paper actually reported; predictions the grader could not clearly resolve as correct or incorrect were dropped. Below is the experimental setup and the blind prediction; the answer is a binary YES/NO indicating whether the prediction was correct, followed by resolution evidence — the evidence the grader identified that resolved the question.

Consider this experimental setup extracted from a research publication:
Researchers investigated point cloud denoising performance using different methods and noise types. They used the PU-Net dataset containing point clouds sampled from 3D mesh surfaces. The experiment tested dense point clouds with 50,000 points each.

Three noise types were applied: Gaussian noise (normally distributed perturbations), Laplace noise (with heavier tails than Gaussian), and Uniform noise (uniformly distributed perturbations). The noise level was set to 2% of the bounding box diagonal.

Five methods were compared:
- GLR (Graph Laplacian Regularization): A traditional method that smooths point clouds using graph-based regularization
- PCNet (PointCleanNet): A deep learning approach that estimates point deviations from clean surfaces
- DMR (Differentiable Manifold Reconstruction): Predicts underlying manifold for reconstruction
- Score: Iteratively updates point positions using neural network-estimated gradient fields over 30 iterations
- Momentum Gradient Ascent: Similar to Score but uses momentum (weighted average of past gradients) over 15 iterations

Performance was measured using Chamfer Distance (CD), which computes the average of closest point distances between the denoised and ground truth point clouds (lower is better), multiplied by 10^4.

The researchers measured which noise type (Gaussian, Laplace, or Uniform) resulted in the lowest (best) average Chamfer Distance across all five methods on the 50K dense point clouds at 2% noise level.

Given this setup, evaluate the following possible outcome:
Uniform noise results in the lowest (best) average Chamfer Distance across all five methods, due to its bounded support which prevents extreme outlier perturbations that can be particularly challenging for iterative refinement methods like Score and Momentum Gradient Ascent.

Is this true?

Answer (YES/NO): YES